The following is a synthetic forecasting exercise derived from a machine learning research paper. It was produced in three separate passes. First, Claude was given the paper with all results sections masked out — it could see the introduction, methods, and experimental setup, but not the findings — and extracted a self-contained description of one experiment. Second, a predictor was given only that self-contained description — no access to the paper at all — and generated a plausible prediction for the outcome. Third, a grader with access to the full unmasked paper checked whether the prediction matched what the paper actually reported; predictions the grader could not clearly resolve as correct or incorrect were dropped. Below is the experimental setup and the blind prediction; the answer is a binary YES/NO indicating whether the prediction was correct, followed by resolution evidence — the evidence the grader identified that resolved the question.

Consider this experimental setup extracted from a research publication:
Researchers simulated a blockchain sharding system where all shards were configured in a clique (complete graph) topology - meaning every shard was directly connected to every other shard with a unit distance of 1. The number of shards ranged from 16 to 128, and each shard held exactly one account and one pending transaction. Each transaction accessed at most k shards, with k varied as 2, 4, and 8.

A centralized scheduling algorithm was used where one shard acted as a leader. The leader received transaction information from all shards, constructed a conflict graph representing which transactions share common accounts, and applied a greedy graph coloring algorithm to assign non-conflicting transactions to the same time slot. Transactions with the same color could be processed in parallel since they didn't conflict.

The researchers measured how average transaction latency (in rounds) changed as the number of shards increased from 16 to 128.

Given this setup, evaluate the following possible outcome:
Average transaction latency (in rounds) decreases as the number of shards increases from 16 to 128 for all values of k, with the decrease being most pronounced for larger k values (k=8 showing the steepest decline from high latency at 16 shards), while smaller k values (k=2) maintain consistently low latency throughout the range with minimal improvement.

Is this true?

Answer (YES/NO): NO